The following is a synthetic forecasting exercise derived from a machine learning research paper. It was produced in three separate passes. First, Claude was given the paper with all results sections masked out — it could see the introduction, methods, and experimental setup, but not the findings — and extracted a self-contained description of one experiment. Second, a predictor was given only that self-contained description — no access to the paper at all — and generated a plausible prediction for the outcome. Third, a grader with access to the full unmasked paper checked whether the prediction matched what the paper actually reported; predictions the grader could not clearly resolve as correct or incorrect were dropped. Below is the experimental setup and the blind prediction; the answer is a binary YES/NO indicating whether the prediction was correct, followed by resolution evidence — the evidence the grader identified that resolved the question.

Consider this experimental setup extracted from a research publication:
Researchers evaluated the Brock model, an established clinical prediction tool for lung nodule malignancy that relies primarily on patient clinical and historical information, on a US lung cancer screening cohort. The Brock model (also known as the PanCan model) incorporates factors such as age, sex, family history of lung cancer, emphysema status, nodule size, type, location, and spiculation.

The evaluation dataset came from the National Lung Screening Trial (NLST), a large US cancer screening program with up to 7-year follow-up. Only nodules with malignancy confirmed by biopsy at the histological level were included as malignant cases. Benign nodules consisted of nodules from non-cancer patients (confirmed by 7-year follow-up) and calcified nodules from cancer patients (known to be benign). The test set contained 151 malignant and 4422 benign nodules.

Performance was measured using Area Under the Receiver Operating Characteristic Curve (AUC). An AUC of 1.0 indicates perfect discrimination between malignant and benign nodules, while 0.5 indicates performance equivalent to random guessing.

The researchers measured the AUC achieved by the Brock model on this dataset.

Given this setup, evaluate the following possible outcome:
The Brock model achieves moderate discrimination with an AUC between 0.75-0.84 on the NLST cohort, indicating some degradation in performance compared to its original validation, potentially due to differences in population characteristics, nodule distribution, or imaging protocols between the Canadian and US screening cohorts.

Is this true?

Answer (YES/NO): YES